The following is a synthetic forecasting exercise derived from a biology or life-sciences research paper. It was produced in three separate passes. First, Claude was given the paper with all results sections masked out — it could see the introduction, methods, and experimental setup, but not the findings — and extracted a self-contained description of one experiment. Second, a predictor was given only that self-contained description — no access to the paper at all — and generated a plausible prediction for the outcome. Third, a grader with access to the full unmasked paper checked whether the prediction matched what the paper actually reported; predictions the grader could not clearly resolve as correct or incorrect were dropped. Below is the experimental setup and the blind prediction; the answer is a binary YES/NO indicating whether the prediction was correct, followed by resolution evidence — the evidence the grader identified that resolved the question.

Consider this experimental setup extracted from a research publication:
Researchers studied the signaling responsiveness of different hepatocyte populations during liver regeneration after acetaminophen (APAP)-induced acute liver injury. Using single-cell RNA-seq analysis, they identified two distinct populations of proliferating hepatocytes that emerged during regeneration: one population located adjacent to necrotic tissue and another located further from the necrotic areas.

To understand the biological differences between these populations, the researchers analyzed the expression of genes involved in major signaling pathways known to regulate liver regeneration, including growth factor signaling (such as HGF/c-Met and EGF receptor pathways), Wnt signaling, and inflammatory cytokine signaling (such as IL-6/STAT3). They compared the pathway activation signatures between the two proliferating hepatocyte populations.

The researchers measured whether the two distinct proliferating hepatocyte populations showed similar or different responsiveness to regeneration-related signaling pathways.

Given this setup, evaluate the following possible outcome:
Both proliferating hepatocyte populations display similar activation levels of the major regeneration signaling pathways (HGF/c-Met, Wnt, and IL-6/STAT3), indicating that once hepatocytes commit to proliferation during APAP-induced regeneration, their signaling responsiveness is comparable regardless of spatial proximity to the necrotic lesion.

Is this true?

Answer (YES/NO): NO